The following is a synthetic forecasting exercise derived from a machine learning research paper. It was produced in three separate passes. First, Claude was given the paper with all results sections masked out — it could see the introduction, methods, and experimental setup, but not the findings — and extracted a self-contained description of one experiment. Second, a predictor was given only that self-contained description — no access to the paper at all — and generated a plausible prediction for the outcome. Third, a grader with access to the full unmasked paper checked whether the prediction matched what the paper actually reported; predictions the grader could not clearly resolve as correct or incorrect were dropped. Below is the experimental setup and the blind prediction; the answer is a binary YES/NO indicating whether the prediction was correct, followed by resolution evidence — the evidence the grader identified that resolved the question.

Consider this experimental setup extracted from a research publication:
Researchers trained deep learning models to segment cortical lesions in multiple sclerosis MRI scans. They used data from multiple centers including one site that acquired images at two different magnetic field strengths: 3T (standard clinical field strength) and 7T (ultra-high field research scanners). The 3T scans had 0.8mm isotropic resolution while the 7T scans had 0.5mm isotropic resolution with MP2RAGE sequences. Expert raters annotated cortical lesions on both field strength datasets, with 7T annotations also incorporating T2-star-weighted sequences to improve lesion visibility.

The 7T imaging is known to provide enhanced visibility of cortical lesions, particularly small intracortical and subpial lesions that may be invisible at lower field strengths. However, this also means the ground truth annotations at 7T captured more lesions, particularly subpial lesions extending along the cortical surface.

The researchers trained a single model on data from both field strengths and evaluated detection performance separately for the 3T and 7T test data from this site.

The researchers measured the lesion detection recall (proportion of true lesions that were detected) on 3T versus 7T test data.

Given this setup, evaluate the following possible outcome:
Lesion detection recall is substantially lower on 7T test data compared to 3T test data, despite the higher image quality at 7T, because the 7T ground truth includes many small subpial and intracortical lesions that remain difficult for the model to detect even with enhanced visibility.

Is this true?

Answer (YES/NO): YES